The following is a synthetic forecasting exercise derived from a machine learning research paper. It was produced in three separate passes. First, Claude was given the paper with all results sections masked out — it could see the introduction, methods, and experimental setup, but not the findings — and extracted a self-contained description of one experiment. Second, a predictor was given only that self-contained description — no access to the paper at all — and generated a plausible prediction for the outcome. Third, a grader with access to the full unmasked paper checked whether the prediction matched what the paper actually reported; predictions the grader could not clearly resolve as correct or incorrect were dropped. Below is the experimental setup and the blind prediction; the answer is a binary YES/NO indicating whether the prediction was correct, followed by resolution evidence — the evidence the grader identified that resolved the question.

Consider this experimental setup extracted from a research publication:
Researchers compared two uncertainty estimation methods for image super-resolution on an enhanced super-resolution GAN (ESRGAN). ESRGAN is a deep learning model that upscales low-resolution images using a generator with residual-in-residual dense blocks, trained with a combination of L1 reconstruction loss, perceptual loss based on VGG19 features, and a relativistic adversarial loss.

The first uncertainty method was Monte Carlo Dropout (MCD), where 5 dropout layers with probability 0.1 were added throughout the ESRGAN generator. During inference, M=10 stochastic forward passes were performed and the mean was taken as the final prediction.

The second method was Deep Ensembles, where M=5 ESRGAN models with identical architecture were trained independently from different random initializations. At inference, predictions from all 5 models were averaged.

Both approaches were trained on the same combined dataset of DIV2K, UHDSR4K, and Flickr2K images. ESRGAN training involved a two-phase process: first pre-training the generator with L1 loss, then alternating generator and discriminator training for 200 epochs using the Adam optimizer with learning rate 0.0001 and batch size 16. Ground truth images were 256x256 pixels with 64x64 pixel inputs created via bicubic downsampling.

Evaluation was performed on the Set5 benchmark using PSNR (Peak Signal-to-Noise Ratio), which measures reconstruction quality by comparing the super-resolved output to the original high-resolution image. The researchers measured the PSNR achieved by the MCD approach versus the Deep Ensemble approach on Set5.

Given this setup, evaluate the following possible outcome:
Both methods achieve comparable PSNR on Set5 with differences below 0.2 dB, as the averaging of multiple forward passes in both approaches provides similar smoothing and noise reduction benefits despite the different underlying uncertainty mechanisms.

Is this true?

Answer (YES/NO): NO